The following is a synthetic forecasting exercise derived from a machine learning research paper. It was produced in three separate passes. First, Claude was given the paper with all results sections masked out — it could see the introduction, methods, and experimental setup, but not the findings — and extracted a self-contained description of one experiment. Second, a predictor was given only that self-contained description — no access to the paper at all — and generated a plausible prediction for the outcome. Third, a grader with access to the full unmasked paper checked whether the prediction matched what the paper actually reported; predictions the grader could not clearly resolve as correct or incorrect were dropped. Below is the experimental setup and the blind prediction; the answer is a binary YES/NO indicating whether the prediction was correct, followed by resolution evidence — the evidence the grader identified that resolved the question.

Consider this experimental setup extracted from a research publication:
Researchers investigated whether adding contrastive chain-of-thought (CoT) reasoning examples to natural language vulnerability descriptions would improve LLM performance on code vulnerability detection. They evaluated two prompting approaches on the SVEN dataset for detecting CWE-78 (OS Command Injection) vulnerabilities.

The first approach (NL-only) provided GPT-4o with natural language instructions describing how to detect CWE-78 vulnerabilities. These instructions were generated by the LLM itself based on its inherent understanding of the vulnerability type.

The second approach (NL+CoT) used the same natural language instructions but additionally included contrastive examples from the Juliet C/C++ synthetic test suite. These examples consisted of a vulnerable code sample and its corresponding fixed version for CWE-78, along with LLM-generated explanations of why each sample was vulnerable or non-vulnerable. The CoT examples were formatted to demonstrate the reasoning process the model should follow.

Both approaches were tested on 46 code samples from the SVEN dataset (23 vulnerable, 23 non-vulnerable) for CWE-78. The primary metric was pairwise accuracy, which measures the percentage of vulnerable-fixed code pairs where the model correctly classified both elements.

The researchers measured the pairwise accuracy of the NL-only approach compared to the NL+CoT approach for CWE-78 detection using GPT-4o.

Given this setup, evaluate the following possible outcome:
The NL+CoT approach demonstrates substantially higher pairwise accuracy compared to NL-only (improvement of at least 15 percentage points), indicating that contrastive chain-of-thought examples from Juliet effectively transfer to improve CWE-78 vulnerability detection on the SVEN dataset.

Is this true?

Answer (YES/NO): NO